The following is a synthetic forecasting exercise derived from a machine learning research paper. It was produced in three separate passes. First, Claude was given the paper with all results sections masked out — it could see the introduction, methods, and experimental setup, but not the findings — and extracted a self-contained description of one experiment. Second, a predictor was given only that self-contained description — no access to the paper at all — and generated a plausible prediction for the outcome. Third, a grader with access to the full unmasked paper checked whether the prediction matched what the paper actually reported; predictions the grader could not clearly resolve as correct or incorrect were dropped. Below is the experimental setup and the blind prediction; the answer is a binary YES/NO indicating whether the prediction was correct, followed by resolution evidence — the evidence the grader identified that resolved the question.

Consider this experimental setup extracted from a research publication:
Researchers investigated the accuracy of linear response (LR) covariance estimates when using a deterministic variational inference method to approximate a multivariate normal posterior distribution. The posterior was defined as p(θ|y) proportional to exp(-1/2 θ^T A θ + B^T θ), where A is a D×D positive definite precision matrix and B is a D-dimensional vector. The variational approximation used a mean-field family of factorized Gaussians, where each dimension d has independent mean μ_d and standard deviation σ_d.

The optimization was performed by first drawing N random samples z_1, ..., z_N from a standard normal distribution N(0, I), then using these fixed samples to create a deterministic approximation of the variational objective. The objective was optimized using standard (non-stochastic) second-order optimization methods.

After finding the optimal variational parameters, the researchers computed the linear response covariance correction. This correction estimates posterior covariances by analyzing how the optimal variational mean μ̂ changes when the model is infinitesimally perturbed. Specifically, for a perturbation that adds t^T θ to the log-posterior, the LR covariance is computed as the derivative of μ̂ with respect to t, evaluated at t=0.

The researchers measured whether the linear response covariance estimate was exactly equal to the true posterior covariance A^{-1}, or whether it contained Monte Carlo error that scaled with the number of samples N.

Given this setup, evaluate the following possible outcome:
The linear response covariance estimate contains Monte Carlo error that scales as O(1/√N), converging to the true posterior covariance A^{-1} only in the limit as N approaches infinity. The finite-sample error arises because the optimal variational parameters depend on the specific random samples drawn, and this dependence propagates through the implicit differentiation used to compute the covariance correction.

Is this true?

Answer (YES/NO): NO